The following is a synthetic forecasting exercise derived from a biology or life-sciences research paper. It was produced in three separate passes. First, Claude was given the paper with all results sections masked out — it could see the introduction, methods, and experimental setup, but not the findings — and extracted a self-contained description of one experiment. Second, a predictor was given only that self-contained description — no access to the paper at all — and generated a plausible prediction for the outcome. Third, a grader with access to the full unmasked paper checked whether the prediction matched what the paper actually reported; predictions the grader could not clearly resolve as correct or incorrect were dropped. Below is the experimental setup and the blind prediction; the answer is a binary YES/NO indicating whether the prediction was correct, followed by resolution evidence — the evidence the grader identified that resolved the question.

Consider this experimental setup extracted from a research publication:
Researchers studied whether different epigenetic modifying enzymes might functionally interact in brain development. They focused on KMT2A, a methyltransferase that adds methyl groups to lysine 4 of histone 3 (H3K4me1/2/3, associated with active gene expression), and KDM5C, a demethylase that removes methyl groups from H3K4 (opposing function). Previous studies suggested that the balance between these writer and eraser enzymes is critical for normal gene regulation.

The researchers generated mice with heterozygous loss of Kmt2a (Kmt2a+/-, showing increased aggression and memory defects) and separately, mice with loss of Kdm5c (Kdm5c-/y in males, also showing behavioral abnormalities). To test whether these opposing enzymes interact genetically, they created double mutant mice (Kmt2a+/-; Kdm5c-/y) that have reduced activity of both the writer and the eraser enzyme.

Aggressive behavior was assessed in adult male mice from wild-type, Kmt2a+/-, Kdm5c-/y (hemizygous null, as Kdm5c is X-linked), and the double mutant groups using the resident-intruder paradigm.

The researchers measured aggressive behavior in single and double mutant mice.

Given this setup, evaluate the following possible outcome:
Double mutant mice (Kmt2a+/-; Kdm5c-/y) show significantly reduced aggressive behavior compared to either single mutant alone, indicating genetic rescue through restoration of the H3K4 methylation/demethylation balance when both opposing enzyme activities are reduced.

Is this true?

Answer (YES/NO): YES